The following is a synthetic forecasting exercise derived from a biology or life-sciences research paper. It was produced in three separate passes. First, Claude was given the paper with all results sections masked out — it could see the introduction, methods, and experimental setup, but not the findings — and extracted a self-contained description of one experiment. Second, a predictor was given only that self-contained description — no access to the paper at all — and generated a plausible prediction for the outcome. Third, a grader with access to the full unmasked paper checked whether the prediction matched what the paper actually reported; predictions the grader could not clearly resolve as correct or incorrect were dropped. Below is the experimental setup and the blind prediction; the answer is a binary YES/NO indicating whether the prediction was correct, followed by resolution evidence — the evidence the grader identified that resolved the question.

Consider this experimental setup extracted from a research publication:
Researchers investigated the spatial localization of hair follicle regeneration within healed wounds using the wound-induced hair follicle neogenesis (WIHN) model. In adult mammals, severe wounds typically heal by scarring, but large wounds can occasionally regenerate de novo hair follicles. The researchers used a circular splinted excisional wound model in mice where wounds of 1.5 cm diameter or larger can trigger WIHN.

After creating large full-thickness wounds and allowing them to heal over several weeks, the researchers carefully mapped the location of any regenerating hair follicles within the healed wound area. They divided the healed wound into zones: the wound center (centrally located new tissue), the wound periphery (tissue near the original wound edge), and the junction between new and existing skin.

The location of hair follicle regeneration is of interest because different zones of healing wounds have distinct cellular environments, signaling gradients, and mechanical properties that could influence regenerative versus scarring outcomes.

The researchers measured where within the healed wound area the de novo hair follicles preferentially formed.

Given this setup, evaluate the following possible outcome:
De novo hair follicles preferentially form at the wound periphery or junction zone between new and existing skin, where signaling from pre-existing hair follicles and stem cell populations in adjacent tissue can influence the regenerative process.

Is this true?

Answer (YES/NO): NO